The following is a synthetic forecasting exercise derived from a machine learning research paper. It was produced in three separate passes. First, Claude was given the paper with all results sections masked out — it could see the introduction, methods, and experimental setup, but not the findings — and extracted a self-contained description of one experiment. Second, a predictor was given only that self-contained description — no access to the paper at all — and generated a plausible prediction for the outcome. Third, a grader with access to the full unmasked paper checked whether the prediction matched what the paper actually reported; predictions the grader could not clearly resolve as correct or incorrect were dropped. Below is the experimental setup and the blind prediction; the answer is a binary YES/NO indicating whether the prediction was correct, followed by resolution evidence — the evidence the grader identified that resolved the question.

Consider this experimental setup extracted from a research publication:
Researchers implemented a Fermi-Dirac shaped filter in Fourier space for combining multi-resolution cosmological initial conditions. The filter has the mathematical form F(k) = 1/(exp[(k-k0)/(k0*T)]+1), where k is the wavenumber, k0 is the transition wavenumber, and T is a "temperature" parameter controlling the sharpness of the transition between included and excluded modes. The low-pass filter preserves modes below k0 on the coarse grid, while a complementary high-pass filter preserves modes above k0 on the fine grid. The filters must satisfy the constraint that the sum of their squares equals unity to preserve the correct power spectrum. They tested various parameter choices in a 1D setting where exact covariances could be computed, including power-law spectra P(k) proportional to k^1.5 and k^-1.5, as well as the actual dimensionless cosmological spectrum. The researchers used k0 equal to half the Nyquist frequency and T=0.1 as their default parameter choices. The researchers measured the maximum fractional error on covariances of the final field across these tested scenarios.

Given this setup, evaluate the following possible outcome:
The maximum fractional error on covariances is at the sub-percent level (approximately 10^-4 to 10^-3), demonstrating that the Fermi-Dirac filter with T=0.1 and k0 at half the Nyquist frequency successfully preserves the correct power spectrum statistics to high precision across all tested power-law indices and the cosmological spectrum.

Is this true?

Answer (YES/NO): NO